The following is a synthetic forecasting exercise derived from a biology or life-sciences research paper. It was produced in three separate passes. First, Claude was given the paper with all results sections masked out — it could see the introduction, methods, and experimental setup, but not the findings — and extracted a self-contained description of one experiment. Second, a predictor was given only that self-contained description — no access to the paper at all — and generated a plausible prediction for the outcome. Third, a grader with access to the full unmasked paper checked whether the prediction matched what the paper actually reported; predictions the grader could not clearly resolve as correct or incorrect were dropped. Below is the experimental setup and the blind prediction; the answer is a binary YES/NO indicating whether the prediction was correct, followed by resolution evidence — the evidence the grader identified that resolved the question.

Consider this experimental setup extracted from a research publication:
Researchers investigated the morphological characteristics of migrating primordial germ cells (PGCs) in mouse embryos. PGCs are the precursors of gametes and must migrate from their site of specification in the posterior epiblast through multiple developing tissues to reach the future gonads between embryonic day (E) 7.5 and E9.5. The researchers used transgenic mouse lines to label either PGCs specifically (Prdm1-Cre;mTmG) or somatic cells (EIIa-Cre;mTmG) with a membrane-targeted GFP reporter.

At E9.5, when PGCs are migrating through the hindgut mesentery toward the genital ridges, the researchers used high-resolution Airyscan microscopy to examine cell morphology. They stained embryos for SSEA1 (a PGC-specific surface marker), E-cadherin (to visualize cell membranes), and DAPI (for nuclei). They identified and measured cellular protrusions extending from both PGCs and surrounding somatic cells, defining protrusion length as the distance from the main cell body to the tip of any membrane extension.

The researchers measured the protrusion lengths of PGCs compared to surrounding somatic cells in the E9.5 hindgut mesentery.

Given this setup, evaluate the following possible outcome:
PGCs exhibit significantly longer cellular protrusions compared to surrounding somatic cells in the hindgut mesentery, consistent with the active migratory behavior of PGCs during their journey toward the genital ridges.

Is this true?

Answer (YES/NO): YES